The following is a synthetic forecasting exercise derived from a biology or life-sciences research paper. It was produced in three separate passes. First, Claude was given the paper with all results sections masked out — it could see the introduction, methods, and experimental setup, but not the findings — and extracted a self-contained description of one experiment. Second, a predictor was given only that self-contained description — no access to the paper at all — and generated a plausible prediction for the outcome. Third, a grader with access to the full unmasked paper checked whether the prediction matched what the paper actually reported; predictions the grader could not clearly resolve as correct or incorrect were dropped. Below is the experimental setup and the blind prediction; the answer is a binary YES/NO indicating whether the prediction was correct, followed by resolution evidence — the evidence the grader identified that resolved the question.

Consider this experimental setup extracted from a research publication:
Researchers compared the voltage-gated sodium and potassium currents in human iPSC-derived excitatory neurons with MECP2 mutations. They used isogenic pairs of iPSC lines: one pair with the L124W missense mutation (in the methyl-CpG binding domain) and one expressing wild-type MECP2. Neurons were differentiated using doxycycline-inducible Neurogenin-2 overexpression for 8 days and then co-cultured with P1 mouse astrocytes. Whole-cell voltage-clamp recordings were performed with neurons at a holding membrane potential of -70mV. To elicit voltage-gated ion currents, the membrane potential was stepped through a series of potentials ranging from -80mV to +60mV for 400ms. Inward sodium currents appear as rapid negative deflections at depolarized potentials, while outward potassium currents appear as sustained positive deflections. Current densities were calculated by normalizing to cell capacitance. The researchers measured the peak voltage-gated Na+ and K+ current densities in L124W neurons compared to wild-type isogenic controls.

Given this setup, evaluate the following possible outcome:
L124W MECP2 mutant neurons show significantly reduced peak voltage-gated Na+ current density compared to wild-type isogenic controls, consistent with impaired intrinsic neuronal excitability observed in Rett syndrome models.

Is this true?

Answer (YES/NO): YES